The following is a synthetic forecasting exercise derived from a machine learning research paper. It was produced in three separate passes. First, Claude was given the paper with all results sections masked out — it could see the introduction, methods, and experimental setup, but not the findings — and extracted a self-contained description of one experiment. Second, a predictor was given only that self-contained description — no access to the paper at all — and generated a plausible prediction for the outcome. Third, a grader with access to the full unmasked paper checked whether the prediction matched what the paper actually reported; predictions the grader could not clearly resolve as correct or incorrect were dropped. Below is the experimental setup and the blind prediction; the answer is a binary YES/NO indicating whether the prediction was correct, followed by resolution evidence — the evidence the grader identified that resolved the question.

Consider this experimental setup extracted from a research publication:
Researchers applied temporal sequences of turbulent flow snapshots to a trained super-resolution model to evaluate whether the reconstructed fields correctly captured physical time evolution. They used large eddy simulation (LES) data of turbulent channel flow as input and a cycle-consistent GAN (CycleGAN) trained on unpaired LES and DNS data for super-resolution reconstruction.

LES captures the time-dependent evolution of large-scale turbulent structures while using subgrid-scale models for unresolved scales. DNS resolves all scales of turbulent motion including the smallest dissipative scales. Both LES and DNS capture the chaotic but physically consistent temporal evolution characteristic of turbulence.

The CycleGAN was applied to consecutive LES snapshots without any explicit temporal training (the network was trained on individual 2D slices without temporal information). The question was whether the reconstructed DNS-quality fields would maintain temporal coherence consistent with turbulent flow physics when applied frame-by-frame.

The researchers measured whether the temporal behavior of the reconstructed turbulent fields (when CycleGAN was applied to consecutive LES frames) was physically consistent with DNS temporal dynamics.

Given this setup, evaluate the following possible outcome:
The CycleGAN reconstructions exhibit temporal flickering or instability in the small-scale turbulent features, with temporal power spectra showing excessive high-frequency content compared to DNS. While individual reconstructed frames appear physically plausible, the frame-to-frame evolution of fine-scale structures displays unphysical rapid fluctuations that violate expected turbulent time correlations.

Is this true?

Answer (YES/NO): NO